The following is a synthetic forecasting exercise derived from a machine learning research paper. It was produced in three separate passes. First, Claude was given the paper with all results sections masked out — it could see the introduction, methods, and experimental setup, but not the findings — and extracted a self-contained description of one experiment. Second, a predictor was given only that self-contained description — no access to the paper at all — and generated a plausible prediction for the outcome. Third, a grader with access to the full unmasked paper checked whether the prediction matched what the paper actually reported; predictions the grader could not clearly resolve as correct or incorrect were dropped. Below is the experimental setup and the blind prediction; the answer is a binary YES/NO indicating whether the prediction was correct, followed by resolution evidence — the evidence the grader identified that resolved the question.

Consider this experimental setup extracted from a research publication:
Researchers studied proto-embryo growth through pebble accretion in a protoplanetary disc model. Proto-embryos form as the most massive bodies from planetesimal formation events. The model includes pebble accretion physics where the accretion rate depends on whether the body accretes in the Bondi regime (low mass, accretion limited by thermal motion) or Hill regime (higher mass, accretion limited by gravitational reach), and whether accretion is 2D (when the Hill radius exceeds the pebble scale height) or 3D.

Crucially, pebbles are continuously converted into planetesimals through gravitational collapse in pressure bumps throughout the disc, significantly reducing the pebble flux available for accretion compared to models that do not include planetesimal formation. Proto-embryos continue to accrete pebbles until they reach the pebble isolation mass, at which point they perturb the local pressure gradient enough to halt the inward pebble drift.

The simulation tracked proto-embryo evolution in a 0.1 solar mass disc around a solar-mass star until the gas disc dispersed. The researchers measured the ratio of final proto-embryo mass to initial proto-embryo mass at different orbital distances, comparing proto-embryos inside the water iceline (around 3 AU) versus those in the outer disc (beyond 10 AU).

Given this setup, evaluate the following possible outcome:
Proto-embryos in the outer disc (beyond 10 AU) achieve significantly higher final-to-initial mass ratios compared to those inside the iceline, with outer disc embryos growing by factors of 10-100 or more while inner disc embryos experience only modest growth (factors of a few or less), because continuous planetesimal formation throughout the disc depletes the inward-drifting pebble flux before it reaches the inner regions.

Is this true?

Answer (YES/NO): NO